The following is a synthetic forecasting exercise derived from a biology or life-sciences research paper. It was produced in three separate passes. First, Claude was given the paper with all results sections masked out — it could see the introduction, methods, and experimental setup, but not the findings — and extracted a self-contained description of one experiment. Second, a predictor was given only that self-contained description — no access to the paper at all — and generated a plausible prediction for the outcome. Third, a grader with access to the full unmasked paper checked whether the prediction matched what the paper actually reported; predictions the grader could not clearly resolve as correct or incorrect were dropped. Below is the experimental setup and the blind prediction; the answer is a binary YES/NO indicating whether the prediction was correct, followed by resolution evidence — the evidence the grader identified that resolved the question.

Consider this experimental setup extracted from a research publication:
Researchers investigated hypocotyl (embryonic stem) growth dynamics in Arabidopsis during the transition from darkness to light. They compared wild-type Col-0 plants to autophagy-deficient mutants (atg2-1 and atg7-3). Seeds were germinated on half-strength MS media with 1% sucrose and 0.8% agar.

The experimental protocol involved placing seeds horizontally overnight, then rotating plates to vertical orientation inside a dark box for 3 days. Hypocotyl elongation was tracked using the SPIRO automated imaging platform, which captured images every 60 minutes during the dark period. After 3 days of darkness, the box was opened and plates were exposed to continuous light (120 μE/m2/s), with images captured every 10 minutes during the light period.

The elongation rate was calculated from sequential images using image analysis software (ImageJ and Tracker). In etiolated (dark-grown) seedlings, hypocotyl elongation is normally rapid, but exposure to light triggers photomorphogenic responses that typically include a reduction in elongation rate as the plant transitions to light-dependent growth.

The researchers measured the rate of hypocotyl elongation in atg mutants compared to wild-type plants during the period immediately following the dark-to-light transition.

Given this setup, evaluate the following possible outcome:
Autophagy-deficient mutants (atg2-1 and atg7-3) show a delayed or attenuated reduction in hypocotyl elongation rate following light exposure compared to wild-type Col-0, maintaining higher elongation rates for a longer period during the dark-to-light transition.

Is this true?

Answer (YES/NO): YES